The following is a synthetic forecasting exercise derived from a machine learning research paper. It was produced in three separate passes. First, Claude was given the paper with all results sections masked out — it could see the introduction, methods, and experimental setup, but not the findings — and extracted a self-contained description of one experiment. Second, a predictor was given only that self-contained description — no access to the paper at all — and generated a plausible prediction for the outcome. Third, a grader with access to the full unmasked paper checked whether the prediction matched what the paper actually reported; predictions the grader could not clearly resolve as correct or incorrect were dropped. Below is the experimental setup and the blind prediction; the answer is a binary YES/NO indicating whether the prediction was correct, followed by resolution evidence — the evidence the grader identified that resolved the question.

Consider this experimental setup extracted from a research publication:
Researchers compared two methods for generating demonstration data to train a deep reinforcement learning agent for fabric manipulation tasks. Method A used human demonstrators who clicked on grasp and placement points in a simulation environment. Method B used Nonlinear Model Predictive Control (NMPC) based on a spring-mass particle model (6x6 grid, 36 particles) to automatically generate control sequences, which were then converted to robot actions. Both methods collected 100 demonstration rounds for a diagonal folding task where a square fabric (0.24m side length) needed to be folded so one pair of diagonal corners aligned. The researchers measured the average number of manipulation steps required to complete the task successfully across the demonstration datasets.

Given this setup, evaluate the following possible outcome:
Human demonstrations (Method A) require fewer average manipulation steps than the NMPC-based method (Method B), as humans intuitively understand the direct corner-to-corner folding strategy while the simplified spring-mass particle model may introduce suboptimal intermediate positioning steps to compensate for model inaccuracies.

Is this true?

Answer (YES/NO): YES